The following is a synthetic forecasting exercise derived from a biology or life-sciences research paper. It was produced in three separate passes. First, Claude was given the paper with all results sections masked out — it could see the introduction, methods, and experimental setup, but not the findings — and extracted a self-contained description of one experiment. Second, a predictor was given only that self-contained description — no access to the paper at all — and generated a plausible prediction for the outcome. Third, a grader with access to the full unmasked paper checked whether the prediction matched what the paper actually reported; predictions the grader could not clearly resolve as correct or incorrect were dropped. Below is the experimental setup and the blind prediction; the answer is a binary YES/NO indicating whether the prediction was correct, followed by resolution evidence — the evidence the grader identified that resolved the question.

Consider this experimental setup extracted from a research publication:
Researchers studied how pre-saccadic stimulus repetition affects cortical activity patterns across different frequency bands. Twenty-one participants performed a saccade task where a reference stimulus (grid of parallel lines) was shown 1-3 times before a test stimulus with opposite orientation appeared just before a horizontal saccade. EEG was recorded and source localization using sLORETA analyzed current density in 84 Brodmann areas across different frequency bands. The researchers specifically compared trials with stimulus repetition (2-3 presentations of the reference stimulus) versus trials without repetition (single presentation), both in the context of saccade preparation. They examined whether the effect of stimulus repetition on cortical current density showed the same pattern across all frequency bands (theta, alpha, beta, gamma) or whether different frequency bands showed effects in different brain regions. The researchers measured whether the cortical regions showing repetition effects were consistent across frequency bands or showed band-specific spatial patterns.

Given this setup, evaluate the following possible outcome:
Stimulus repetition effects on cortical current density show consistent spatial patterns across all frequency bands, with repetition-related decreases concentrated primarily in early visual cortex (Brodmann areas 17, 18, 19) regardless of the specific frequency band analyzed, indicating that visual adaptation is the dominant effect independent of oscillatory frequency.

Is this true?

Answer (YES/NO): NO